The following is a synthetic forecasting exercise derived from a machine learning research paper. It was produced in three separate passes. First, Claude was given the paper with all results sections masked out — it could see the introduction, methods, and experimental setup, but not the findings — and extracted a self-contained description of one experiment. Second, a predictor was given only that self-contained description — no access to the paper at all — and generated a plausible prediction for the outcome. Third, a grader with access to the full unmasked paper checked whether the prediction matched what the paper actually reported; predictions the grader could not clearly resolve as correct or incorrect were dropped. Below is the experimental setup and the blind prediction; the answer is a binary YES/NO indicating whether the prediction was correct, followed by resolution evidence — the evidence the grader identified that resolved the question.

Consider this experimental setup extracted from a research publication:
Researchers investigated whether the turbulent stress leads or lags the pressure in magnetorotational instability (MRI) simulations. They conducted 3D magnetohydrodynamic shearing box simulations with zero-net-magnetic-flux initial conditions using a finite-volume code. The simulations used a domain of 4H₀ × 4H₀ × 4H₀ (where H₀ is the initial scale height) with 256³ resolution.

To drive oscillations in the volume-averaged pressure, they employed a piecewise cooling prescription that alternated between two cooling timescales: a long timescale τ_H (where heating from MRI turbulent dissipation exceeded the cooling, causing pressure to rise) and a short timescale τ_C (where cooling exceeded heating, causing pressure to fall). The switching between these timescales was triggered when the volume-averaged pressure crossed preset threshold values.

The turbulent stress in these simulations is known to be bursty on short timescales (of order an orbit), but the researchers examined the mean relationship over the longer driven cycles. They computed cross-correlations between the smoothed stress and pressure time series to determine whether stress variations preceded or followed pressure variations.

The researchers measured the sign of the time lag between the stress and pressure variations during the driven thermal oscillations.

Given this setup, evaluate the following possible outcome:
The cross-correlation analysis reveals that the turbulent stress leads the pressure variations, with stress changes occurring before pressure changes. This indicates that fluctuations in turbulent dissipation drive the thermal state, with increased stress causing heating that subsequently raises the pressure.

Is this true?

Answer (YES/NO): NO